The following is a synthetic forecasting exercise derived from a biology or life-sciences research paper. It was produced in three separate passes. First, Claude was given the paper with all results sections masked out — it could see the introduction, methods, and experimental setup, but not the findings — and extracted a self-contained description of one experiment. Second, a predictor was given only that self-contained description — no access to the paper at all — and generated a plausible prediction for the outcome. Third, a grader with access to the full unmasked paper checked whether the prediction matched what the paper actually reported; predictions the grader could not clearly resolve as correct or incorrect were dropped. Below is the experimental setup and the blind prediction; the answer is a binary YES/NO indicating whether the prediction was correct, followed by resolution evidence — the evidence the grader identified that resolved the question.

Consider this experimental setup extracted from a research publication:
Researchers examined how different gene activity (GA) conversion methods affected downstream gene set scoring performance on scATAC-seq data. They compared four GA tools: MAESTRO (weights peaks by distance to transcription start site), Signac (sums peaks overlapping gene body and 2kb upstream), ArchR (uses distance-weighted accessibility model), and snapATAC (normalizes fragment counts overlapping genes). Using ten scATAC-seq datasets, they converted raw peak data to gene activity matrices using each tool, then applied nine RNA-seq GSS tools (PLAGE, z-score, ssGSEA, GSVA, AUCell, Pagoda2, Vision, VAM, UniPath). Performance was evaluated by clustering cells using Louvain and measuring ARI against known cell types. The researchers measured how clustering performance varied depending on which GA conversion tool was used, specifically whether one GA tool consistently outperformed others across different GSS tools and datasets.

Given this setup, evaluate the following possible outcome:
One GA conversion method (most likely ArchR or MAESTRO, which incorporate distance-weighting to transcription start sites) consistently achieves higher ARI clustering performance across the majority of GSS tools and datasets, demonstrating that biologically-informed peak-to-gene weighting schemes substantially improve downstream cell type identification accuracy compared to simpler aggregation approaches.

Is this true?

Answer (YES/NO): NO